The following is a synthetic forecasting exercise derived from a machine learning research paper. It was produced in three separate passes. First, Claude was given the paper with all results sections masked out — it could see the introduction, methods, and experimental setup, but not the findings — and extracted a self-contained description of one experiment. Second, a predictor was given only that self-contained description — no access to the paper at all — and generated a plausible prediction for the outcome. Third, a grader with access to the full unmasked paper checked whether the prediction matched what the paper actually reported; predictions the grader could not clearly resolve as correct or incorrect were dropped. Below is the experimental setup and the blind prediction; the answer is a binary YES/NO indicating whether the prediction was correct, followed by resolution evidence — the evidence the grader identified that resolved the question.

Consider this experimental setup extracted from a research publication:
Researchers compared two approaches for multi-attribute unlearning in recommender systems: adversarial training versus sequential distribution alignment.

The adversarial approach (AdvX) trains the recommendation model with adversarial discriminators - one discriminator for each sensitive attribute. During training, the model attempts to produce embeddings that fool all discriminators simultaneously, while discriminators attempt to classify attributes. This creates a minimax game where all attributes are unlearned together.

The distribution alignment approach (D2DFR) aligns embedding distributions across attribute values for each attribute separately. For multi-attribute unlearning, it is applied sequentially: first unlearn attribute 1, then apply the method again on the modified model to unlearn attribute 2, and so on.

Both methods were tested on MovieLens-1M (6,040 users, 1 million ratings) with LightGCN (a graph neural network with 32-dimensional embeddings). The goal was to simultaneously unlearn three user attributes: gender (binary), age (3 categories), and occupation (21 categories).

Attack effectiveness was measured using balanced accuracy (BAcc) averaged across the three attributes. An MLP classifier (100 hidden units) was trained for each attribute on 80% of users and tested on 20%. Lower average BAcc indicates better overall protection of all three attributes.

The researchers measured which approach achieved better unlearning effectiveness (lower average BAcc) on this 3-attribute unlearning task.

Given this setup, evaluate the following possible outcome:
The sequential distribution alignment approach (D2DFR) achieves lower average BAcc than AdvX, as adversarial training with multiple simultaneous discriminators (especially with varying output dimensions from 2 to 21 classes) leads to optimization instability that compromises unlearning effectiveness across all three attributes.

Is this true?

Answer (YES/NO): NO